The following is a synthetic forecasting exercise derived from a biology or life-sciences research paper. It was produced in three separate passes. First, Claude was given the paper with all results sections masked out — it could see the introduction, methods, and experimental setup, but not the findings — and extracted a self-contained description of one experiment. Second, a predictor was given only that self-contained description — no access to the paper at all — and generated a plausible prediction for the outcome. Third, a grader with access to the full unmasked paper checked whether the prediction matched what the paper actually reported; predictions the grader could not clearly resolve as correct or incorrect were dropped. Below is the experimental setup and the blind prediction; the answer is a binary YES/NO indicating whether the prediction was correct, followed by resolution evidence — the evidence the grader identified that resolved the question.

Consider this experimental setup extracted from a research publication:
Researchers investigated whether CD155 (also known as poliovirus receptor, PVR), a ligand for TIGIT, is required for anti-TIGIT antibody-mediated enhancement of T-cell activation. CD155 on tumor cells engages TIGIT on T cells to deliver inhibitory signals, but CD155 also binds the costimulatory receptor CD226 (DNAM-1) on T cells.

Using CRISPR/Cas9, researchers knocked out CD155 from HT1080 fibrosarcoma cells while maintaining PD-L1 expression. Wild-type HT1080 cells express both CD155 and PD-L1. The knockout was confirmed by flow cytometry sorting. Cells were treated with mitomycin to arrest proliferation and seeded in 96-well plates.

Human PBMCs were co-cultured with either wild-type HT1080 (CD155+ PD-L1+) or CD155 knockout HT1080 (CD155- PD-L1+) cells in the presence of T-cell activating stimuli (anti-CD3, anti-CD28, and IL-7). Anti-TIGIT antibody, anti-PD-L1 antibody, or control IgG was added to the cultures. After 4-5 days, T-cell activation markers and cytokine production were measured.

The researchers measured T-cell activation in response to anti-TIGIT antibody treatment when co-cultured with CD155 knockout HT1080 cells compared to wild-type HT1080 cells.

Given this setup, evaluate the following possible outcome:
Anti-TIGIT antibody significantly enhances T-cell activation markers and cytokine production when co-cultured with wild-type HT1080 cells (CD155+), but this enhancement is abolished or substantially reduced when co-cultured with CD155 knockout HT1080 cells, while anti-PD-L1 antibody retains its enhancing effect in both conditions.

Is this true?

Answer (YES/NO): NO